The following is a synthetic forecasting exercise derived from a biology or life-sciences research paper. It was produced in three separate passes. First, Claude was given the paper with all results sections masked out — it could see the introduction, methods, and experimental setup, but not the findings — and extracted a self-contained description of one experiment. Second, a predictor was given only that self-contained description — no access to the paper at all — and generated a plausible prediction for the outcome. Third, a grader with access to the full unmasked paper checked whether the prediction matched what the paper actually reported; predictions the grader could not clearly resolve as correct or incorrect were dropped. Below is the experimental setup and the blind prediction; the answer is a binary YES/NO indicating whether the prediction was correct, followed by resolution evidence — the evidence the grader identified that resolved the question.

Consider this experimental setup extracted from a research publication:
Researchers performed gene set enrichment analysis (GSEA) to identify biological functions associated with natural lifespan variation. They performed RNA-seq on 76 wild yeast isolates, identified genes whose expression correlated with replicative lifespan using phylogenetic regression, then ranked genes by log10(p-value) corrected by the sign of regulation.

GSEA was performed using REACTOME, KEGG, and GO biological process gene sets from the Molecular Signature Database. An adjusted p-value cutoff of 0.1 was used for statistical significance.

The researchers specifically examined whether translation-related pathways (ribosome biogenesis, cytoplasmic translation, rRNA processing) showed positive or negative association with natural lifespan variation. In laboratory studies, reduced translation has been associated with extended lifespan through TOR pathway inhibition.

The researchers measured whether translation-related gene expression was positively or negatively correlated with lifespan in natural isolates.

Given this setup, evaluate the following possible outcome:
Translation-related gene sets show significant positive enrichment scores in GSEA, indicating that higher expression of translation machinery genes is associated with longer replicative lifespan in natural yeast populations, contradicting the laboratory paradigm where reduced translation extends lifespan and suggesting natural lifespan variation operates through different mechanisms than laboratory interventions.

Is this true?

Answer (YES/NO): NO